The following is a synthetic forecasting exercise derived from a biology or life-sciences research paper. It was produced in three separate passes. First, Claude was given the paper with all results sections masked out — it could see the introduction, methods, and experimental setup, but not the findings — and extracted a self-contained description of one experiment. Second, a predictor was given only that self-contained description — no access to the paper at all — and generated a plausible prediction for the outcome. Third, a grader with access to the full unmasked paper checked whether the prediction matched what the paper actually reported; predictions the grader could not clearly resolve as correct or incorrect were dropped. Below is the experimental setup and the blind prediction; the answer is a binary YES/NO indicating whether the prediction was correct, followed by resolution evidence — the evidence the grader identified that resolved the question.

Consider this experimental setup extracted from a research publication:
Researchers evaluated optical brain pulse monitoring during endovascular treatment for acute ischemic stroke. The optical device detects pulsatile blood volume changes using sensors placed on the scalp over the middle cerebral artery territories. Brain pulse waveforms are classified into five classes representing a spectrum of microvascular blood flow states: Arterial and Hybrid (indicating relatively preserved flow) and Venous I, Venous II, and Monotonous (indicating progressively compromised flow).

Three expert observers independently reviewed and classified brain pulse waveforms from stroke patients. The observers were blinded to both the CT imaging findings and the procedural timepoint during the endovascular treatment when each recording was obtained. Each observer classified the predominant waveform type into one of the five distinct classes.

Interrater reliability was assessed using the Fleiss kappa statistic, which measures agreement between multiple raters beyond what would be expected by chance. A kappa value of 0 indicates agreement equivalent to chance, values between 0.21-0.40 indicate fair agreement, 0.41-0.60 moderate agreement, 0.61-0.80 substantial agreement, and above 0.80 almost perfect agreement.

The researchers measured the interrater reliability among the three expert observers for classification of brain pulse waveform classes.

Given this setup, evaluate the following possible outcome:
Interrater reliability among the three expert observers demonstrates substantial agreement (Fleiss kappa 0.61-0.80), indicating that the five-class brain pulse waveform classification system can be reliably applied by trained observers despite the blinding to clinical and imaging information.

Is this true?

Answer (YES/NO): NO